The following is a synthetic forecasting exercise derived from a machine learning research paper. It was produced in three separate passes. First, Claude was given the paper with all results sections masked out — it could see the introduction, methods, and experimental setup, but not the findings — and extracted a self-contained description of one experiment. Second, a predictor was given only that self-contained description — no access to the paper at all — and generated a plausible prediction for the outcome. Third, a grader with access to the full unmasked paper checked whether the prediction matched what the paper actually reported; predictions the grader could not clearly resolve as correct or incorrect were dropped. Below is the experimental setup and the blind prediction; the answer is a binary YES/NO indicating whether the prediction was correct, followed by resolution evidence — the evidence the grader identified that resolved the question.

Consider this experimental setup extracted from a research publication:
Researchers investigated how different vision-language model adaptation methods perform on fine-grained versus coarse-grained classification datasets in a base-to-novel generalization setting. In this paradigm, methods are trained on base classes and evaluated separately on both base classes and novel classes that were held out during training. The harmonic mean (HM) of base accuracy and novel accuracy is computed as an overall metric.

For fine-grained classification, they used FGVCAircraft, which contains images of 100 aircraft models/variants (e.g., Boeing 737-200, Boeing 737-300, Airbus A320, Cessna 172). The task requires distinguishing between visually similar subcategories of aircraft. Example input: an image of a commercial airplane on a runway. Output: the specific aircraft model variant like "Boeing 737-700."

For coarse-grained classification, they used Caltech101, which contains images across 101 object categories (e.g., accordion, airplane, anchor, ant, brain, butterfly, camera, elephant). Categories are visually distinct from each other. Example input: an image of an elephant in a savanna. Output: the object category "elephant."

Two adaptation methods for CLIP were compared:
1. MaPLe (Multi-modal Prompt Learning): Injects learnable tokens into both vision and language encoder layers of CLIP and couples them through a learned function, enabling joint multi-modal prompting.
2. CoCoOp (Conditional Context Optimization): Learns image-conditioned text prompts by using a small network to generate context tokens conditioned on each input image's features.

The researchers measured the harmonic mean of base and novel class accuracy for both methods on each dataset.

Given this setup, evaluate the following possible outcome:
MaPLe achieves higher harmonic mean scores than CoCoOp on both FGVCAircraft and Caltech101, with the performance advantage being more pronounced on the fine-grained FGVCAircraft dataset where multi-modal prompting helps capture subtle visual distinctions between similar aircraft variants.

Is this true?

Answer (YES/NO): YES